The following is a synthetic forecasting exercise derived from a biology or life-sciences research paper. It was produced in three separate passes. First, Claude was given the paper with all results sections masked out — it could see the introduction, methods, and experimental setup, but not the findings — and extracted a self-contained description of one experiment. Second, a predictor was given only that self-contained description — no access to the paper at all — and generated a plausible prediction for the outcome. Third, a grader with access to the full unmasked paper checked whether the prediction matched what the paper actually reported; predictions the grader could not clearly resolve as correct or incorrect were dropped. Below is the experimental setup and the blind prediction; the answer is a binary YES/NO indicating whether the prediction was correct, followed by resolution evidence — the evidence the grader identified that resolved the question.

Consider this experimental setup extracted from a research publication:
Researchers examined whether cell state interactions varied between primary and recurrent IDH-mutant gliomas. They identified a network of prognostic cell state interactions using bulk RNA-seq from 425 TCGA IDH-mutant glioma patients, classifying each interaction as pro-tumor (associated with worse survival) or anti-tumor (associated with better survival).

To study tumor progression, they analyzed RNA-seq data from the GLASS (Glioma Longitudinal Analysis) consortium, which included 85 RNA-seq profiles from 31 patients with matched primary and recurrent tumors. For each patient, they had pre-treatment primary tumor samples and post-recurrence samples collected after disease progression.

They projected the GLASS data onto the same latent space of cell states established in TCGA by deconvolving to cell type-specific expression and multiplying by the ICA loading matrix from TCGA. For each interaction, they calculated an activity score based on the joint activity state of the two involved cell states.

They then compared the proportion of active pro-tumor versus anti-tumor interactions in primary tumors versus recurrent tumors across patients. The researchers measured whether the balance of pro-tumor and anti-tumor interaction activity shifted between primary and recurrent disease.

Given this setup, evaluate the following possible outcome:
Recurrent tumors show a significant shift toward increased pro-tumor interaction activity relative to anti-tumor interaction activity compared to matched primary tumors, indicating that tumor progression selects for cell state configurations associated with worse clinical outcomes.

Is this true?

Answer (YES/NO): YES